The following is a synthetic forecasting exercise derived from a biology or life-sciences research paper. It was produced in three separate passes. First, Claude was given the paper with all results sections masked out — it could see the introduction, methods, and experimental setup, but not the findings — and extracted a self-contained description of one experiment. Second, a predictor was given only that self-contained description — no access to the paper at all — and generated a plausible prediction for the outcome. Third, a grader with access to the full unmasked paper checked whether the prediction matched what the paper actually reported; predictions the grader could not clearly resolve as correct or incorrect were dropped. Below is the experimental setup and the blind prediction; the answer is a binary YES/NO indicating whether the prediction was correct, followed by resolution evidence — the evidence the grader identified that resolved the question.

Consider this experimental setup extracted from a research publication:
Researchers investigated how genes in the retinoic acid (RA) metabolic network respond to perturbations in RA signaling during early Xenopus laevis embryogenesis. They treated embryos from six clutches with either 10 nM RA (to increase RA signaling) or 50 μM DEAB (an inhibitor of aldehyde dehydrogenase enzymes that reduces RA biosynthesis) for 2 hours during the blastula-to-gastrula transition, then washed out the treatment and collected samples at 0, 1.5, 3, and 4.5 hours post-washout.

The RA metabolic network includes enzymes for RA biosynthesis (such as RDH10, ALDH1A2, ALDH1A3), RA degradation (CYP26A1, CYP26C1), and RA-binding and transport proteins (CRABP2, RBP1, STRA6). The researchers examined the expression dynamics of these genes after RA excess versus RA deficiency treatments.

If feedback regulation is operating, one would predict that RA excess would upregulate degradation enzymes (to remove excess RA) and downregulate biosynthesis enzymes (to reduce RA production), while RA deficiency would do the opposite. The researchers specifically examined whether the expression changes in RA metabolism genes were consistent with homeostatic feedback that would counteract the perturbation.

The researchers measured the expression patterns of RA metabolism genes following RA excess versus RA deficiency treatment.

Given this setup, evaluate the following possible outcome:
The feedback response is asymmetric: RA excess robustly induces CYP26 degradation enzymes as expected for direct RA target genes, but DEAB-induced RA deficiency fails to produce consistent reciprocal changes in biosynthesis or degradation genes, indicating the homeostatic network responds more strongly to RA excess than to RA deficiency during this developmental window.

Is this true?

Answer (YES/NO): NO